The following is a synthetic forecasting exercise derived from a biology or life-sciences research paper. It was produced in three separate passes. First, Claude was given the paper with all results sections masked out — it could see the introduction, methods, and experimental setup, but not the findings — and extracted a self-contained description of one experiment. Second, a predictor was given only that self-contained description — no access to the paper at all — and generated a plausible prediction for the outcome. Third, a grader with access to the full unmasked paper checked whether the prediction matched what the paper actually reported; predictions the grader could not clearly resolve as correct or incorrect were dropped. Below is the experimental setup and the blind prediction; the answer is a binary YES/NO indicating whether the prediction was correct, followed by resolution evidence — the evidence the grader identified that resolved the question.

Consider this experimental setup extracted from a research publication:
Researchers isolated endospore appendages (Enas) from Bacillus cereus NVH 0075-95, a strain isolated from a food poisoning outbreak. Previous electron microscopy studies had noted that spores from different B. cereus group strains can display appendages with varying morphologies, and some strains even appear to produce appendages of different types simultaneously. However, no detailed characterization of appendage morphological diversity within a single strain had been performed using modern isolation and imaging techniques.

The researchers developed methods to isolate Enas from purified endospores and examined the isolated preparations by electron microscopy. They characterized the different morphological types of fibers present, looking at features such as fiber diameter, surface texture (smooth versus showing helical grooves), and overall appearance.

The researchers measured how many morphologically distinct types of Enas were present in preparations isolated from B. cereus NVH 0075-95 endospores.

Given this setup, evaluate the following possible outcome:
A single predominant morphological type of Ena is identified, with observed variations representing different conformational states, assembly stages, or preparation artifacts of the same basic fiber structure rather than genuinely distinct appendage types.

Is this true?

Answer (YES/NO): NO